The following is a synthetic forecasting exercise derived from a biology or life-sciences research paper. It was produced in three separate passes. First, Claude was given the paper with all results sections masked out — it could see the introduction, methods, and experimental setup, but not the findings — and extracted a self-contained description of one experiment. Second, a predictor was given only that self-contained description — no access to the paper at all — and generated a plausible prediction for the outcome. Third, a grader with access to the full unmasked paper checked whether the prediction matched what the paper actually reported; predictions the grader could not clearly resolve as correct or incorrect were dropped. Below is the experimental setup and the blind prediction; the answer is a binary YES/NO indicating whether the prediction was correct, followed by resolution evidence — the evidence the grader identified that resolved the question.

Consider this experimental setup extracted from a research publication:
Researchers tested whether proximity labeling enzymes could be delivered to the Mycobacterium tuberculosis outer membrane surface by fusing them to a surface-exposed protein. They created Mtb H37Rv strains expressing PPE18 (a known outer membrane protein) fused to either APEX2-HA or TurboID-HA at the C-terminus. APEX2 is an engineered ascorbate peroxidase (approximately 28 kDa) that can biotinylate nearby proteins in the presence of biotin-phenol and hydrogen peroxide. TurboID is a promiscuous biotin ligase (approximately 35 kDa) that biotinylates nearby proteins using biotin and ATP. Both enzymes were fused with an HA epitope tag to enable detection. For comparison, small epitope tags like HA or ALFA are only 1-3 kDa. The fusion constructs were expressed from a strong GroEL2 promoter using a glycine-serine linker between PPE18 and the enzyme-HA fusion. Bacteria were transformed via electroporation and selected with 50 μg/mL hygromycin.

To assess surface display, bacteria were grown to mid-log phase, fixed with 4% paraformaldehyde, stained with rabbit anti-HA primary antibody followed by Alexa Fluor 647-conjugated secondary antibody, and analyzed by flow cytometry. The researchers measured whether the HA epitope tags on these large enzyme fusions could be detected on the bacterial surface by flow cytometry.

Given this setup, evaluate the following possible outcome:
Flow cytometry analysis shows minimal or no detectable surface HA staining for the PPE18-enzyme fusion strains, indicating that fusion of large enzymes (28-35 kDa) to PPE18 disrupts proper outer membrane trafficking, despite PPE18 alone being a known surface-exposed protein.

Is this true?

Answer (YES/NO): YES